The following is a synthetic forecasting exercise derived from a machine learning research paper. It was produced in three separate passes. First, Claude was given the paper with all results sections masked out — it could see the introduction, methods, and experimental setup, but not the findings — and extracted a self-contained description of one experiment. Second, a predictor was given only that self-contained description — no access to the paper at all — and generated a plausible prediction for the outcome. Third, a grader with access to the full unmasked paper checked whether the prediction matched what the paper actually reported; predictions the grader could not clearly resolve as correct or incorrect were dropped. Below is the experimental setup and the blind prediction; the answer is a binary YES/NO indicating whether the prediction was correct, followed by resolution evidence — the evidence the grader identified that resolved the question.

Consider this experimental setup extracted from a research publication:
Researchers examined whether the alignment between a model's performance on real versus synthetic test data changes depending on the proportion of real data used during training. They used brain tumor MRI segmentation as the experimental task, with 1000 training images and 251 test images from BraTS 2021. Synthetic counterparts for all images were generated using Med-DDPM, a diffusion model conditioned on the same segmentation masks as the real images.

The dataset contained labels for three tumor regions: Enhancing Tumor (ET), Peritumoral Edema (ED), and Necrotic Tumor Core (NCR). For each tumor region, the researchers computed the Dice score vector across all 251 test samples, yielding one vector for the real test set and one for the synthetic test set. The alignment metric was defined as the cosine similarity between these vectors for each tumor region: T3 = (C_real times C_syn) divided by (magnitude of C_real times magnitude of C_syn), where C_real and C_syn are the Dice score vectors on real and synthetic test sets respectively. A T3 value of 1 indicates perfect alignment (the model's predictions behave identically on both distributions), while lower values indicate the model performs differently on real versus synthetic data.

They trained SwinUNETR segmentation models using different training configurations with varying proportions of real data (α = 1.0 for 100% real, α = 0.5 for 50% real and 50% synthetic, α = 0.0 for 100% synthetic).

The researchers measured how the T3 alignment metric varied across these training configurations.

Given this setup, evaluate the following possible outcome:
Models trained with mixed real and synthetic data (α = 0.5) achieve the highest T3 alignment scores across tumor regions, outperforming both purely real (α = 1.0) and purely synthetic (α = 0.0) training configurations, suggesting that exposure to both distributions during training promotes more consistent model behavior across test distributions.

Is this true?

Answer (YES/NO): NO